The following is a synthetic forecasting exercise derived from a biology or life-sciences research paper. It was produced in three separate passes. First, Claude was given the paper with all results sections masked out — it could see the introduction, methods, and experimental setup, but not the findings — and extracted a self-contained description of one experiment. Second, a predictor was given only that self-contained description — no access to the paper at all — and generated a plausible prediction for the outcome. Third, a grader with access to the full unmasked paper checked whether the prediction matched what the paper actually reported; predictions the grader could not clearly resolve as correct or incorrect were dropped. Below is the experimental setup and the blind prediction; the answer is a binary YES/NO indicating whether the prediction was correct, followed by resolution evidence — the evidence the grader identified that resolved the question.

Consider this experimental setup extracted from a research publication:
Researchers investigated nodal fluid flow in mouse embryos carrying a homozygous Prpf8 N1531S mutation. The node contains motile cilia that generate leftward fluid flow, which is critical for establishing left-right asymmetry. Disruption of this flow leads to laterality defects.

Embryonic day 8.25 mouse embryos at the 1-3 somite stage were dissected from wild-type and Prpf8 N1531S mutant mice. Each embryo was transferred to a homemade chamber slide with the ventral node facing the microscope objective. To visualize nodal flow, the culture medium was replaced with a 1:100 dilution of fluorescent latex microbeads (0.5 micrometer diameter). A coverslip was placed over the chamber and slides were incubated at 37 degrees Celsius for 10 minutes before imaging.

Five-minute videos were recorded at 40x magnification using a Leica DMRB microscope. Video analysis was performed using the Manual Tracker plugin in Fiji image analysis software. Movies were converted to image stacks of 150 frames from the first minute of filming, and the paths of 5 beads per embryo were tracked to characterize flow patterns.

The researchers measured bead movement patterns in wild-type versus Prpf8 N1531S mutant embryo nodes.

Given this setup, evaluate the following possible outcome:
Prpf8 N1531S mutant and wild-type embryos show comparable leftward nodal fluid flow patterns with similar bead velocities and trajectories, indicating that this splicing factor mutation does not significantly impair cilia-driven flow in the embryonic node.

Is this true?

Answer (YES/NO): NO